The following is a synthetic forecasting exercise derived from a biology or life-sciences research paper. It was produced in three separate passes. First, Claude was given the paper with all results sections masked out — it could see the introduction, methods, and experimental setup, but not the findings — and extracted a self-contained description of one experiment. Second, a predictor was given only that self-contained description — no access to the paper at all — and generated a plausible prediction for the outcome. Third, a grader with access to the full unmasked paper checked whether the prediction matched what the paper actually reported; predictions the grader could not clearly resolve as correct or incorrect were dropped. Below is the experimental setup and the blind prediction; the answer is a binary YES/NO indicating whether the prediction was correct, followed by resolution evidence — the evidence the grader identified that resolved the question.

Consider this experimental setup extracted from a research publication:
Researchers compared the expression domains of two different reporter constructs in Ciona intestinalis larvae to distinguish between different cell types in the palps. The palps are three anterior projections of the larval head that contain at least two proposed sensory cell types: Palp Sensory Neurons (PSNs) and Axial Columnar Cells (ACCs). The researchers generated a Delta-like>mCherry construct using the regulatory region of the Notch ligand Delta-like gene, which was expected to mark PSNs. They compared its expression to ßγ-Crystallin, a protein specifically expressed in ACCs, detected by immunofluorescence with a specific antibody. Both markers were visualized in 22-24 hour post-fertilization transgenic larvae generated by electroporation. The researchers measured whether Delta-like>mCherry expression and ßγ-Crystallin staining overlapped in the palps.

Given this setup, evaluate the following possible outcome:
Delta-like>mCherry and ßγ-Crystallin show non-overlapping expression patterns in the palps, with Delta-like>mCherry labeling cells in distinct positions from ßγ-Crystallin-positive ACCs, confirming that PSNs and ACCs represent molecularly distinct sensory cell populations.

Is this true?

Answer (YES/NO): YES